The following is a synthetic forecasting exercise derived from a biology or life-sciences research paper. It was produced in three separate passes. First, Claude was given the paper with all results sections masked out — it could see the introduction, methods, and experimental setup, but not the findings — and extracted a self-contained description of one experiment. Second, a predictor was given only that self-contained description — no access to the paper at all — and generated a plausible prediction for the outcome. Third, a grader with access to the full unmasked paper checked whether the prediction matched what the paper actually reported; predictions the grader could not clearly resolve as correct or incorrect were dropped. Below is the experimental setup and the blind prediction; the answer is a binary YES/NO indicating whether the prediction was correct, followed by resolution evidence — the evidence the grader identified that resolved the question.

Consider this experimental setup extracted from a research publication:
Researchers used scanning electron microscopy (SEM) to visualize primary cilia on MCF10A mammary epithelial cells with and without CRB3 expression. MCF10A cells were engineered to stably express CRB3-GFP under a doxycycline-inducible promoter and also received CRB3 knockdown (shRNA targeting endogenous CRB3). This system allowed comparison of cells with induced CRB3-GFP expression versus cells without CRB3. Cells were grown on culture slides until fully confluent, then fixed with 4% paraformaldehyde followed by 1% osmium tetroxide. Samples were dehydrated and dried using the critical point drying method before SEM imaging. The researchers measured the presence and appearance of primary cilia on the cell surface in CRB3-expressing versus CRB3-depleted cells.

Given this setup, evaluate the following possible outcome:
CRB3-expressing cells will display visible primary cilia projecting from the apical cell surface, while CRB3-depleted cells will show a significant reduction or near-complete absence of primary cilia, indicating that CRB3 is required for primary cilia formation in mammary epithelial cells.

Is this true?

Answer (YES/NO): YES